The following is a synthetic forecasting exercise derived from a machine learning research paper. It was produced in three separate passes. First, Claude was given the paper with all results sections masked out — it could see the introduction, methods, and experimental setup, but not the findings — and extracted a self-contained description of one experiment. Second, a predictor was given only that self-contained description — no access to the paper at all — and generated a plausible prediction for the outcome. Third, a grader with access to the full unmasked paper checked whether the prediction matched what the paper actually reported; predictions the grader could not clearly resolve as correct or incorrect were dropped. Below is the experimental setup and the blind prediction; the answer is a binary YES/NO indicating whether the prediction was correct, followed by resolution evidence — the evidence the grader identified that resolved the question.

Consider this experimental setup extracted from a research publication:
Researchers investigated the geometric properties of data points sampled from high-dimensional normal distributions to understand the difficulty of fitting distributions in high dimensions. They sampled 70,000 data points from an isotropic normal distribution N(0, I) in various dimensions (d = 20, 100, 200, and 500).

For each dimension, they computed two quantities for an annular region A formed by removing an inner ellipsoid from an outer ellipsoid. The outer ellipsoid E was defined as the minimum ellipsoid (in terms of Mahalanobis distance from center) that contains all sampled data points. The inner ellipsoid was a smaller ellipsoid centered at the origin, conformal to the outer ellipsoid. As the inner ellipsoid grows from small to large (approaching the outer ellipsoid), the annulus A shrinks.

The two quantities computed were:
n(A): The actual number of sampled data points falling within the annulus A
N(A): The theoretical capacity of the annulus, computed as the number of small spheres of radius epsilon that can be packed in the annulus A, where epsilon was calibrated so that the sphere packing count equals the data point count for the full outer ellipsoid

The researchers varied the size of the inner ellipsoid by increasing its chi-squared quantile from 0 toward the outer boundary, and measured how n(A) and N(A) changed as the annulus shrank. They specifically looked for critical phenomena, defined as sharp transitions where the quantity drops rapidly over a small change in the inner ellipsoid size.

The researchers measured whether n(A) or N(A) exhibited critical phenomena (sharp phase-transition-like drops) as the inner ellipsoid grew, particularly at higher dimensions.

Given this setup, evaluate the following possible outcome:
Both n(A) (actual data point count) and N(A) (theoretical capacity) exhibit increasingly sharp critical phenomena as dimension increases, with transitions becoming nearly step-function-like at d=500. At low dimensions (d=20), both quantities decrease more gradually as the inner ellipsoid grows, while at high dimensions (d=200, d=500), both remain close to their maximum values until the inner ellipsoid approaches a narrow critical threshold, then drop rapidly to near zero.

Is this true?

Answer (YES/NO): NO